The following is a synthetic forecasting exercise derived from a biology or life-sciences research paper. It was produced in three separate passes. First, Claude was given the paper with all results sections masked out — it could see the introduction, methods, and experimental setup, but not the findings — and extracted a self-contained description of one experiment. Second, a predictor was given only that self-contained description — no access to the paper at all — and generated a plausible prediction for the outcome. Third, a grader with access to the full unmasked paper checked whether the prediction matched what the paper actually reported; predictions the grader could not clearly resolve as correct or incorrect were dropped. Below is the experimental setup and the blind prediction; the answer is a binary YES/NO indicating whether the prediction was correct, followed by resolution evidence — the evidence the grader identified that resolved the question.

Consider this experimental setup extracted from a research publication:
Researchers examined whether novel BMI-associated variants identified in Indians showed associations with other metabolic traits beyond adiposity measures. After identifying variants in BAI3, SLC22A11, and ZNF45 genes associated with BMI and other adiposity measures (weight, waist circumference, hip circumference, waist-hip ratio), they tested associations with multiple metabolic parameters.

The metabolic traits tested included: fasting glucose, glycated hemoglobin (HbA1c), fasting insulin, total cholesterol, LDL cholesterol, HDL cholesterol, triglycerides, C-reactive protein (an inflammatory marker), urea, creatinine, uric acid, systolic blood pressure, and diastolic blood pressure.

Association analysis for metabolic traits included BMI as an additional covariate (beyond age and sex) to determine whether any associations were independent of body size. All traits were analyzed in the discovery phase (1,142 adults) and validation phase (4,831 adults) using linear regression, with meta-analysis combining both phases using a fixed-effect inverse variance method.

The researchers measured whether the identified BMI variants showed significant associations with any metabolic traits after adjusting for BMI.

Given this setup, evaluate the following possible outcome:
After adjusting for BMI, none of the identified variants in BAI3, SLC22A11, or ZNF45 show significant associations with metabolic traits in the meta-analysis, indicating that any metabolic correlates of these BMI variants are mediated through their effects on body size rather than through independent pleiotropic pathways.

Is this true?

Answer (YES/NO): NO